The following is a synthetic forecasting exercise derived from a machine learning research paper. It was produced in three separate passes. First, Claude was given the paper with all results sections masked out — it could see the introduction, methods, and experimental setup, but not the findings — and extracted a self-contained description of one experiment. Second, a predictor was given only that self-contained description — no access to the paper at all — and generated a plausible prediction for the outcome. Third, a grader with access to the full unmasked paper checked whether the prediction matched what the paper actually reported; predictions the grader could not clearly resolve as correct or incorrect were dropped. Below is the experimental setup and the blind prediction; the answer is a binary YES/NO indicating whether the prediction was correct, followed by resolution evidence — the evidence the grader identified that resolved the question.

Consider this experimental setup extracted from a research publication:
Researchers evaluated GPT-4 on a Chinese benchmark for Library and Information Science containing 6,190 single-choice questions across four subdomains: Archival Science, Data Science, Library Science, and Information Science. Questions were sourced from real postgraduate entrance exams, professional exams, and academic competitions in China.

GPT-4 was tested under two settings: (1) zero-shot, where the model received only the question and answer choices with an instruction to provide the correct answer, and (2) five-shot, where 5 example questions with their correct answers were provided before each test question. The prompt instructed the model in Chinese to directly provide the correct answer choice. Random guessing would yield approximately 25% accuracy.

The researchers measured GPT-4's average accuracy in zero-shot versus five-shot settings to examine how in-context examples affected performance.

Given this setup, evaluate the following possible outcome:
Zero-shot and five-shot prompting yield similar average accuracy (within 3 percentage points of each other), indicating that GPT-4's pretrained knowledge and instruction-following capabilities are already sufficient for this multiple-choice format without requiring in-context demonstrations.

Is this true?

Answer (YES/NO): YES